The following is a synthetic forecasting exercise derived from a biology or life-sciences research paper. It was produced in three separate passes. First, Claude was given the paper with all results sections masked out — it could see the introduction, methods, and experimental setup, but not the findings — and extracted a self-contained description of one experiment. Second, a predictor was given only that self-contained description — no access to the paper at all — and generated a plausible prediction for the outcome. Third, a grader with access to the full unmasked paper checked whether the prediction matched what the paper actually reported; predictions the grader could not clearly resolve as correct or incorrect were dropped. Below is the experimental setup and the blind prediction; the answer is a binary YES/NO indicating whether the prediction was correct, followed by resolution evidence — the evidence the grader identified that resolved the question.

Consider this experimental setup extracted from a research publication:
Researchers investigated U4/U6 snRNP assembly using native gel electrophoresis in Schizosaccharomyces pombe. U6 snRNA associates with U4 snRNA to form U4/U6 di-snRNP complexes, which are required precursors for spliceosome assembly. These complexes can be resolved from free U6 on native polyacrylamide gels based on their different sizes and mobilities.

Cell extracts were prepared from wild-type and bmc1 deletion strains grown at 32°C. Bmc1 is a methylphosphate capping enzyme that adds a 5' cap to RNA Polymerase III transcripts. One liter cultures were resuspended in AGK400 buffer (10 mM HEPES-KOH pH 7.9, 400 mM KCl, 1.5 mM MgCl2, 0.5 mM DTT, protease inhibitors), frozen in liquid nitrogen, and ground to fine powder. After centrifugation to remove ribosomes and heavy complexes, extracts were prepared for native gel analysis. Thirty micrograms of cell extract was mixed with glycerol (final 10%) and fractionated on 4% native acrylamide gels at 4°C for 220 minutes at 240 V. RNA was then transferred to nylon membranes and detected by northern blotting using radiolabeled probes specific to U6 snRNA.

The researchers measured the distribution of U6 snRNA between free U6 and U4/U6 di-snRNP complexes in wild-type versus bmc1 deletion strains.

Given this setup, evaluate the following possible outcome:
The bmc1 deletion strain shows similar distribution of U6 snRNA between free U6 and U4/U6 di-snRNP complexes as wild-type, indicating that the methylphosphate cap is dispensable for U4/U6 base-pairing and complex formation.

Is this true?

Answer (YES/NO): NO